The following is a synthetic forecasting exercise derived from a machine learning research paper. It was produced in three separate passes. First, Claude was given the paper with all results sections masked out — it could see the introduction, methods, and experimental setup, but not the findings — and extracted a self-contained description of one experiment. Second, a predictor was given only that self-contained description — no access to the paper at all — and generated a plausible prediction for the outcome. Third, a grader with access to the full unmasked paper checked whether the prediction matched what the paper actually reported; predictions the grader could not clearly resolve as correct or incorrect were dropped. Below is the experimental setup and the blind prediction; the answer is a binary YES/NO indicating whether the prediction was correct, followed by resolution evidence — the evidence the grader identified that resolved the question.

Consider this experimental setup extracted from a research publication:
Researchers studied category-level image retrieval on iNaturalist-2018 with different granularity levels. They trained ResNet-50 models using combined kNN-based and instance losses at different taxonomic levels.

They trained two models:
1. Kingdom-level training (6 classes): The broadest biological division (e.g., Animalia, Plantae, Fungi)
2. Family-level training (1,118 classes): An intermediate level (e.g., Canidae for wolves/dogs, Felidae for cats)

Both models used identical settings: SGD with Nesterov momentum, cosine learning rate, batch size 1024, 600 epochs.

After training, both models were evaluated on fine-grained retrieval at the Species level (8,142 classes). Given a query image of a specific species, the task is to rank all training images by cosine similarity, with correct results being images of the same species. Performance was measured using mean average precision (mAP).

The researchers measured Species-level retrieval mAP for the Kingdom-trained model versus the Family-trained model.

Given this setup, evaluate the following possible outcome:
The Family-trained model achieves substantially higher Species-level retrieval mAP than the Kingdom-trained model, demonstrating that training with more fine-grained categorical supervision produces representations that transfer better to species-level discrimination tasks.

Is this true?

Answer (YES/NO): YES